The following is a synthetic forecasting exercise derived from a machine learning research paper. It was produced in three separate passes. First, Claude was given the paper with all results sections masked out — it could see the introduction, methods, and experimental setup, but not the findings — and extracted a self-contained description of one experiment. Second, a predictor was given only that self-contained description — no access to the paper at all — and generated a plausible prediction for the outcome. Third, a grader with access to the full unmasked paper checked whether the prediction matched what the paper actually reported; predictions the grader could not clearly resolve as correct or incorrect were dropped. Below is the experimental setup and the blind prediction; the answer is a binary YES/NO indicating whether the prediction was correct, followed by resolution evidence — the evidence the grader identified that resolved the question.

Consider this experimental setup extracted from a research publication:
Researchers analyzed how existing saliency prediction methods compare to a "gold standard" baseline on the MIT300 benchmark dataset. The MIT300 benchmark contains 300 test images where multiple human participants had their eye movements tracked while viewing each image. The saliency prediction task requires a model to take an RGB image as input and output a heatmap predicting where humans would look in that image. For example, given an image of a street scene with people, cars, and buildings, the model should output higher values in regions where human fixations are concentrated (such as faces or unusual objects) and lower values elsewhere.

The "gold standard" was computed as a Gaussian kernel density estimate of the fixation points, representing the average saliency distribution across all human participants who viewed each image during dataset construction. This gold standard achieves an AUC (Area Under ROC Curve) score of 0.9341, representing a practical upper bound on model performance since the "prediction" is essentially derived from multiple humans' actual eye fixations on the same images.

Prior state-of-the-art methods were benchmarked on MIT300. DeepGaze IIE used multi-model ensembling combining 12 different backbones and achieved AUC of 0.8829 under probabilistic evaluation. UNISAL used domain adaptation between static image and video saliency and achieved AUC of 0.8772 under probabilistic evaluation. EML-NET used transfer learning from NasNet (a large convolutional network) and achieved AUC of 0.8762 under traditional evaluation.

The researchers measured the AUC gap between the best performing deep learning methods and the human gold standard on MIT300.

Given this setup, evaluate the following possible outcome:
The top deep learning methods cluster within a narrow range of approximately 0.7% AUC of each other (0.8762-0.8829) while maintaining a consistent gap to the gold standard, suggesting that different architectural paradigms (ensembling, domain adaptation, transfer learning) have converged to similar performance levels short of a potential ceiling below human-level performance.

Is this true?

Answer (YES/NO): YES